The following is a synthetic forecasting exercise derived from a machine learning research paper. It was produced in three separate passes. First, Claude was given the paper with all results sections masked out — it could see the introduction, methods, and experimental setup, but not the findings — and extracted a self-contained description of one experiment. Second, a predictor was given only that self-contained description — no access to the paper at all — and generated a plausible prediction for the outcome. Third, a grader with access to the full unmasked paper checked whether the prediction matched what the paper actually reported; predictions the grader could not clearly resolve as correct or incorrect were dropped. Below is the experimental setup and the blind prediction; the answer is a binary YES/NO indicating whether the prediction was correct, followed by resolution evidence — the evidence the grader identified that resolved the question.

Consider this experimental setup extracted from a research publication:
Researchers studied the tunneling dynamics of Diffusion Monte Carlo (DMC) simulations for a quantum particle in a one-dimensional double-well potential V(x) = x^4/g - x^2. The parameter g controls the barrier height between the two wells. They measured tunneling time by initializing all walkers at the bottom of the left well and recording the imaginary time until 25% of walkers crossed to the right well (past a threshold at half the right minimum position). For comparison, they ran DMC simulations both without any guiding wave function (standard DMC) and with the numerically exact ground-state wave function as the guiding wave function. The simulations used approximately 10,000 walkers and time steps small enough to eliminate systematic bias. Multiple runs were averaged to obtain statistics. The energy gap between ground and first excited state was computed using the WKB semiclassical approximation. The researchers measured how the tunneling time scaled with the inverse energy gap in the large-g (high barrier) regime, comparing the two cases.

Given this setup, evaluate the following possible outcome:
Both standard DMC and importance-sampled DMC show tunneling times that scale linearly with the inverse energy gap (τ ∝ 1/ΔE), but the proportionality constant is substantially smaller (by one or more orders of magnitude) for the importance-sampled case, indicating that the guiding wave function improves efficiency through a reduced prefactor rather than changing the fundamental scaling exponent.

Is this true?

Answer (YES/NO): NO